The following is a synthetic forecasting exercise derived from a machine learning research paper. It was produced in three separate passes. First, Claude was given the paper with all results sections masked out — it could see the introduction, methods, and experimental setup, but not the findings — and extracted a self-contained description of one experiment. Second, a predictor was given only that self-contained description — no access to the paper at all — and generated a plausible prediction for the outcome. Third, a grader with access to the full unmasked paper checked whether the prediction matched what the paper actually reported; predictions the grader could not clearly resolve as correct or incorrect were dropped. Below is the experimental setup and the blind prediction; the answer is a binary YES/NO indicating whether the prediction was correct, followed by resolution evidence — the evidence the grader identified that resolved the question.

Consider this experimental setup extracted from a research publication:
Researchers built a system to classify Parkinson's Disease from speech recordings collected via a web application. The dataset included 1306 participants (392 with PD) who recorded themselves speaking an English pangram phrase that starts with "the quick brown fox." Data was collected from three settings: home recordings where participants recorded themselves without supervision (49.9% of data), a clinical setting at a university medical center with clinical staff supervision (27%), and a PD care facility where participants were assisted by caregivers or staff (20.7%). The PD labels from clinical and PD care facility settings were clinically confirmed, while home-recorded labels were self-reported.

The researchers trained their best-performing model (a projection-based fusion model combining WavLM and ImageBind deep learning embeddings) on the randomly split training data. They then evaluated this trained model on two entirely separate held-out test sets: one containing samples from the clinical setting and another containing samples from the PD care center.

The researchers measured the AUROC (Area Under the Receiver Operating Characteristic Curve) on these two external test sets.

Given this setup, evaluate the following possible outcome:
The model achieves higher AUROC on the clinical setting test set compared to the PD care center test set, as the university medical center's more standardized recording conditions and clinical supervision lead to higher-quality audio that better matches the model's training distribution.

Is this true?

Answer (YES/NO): NO